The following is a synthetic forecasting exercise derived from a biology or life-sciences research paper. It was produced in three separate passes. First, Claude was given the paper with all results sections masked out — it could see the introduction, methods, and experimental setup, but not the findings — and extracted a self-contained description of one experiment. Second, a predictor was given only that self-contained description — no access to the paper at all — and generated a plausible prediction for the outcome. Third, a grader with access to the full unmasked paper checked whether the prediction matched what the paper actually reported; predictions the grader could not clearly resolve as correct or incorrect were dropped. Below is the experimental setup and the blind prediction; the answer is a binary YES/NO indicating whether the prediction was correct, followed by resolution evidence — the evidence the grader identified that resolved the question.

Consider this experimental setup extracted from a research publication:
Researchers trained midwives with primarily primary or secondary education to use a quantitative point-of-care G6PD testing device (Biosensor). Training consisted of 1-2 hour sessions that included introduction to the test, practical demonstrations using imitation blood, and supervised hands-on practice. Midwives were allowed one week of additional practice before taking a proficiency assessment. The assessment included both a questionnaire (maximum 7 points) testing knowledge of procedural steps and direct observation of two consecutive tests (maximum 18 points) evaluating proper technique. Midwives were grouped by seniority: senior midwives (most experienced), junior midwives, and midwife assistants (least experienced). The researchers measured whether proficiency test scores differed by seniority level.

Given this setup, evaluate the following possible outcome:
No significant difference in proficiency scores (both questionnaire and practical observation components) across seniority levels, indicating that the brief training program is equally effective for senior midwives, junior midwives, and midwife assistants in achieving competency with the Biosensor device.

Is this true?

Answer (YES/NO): YES